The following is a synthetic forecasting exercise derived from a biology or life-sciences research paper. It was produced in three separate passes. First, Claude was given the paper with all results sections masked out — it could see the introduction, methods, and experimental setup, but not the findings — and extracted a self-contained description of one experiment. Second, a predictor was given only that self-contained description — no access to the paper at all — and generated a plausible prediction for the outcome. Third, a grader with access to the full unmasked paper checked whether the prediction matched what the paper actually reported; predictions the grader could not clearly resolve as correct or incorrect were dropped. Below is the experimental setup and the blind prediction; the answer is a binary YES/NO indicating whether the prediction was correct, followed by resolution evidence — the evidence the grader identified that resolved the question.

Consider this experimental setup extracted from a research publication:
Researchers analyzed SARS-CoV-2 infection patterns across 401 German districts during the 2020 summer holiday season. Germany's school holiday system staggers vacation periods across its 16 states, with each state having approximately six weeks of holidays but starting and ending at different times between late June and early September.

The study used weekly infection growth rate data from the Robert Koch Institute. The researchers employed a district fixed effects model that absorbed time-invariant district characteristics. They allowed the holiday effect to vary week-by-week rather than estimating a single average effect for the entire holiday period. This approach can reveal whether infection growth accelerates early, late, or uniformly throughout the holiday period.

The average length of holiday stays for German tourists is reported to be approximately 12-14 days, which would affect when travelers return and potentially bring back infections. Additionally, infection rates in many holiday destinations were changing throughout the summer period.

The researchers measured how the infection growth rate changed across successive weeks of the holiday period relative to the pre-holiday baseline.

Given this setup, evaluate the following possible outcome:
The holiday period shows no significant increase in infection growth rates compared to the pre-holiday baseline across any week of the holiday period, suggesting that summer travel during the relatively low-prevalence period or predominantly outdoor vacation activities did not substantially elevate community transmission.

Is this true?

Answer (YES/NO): NO